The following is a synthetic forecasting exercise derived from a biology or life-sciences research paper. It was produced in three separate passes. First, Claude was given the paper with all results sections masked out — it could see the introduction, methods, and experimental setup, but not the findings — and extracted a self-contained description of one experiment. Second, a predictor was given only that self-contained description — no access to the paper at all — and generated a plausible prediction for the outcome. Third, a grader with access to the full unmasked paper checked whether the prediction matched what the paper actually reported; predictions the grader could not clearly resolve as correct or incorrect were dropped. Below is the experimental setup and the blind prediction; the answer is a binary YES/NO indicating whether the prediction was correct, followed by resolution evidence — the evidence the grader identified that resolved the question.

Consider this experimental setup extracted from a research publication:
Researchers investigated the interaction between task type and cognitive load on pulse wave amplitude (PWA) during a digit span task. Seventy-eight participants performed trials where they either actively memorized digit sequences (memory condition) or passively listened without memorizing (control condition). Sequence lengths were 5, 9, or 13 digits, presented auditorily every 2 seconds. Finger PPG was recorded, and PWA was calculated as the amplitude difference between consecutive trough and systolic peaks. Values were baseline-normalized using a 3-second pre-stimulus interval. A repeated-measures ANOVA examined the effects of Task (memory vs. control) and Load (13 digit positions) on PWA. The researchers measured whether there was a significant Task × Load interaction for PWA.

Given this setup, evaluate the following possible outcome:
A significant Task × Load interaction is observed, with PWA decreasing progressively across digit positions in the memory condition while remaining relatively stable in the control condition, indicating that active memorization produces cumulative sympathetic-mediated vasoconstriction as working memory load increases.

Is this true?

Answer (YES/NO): NO